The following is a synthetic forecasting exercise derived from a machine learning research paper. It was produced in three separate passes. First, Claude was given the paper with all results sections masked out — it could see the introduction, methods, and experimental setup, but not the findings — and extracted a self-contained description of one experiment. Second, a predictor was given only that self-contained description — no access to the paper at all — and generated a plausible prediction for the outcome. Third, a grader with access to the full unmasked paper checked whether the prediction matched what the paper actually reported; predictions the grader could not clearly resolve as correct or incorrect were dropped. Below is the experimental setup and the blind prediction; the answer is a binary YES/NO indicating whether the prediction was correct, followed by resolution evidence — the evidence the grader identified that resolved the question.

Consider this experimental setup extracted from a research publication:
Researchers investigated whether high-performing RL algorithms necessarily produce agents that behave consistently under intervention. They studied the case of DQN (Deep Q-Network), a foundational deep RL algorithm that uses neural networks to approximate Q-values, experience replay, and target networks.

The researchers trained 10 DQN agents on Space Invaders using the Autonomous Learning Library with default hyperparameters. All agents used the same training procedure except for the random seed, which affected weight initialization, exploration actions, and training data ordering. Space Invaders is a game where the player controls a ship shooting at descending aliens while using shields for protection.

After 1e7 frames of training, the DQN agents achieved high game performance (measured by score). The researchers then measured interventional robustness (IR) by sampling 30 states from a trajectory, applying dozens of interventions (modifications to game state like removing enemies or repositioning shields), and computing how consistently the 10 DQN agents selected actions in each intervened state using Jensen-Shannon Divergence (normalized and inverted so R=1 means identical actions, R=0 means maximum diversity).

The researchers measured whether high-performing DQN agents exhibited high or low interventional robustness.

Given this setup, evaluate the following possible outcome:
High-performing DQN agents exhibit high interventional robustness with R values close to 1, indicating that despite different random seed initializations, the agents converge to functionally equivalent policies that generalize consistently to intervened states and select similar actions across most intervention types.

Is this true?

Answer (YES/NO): NO